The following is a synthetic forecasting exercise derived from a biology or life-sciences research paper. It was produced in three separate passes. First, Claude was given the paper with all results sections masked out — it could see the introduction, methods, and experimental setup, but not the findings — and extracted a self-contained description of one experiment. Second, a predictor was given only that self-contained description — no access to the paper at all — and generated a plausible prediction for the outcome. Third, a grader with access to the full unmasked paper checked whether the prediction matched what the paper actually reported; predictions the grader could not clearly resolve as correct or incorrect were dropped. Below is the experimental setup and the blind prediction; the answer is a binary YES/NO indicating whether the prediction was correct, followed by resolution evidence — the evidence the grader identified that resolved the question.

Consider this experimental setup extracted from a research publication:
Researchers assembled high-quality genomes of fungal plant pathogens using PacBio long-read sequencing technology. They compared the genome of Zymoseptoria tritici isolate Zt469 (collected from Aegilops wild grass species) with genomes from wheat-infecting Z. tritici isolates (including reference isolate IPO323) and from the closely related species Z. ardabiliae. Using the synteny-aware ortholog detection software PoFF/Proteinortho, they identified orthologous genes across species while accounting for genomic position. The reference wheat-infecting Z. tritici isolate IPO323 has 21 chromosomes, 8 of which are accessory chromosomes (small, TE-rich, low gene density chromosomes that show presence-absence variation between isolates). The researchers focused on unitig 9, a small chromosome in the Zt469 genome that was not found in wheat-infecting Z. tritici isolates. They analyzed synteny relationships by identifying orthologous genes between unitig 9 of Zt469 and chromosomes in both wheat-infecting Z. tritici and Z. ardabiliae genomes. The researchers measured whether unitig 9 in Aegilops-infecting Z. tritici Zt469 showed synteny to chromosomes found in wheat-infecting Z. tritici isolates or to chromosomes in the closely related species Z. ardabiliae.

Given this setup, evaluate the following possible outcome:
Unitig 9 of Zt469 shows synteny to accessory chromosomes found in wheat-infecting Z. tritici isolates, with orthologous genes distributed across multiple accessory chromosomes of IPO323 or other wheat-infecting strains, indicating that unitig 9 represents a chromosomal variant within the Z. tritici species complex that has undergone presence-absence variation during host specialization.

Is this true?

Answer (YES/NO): NO